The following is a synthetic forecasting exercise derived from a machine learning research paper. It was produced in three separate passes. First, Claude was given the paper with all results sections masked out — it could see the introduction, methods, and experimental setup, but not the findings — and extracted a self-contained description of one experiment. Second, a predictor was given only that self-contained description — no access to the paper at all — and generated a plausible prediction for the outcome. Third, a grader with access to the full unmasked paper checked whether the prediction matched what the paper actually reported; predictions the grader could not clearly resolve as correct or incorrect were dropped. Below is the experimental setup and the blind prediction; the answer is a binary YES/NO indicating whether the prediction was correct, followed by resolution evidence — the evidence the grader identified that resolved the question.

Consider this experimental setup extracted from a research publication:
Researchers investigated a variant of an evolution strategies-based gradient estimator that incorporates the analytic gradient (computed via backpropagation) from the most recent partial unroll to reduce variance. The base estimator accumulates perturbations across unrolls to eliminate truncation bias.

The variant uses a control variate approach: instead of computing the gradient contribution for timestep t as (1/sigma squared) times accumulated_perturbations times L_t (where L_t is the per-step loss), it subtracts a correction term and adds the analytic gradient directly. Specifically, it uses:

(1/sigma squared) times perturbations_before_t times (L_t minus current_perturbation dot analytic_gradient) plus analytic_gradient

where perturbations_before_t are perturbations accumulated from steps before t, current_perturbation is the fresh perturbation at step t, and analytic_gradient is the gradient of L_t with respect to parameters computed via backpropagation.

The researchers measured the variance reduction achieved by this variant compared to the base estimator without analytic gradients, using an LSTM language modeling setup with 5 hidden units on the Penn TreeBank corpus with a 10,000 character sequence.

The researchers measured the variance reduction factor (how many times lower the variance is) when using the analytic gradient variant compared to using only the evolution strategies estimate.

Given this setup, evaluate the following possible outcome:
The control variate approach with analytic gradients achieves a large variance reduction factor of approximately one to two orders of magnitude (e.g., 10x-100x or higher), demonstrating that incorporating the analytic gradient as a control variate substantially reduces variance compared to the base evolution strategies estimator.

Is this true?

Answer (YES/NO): YES